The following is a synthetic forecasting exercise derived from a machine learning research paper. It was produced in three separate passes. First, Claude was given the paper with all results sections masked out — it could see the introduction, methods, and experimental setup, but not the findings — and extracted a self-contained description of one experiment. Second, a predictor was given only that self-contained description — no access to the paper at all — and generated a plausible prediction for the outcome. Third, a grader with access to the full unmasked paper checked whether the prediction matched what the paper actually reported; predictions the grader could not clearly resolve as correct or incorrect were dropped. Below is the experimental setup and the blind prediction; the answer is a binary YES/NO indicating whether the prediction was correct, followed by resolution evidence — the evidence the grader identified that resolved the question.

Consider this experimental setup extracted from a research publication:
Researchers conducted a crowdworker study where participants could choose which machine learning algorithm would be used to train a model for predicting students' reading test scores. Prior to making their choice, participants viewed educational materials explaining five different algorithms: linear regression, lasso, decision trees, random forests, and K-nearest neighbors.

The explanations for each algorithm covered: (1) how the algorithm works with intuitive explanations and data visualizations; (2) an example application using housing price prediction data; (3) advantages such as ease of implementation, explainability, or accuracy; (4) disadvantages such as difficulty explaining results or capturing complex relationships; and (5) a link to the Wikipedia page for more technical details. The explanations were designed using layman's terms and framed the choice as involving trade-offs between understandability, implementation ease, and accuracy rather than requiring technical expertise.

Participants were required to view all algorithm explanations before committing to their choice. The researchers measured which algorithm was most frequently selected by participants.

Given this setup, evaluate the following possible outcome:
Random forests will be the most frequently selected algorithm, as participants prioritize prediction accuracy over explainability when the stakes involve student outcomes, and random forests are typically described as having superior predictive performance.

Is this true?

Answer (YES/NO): NO